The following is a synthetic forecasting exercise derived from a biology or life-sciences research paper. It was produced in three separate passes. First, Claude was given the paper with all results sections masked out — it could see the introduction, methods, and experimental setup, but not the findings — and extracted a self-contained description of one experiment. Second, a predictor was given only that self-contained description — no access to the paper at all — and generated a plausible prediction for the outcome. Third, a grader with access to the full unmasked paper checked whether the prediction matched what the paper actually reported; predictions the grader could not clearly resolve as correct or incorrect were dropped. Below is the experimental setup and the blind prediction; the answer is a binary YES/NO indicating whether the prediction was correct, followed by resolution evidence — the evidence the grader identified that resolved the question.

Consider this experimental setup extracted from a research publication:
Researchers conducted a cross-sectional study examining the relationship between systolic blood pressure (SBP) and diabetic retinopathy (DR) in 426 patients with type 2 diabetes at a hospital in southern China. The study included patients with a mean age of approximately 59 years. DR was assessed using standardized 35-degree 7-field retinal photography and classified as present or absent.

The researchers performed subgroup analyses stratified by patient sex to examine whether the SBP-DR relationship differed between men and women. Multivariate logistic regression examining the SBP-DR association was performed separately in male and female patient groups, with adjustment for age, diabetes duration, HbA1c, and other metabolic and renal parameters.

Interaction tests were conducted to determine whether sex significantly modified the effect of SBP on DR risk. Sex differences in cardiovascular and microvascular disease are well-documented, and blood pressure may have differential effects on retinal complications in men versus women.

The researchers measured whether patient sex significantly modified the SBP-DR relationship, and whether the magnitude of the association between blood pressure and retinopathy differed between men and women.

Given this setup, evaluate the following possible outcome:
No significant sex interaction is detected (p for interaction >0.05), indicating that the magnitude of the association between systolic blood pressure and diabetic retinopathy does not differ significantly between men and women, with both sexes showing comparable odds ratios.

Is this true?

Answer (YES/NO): YES